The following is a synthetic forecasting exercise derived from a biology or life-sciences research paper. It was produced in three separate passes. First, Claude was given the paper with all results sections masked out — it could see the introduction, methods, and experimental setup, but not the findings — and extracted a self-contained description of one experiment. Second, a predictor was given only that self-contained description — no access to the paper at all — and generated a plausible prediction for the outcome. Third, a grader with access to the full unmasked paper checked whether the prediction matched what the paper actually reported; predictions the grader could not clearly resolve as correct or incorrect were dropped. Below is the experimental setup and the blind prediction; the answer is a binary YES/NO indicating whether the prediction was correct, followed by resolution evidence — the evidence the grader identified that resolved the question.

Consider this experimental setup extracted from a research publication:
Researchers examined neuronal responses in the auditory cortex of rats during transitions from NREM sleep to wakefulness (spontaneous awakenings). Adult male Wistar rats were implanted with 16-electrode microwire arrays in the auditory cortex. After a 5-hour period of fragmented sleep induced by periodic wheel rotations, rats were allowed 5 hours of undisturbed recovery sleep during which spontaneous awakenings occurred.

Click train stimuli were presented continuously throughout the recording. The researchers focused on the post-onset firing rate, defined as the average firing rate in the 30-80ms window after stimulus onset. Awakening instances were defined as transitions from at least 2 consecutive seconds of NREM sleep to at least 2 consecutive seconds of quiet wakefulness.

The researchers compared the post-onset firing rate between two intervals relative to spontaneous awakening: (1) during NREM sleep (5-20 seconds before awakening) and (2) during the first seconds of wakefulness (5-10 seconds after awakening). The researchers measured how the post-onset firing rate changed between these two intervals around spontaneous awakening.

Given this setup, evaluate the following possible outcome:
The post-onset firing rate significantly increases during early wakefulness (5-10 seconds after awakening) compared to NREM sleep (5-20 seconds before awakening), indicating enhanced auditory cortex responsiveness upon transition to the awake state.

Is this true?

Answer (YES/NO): YES